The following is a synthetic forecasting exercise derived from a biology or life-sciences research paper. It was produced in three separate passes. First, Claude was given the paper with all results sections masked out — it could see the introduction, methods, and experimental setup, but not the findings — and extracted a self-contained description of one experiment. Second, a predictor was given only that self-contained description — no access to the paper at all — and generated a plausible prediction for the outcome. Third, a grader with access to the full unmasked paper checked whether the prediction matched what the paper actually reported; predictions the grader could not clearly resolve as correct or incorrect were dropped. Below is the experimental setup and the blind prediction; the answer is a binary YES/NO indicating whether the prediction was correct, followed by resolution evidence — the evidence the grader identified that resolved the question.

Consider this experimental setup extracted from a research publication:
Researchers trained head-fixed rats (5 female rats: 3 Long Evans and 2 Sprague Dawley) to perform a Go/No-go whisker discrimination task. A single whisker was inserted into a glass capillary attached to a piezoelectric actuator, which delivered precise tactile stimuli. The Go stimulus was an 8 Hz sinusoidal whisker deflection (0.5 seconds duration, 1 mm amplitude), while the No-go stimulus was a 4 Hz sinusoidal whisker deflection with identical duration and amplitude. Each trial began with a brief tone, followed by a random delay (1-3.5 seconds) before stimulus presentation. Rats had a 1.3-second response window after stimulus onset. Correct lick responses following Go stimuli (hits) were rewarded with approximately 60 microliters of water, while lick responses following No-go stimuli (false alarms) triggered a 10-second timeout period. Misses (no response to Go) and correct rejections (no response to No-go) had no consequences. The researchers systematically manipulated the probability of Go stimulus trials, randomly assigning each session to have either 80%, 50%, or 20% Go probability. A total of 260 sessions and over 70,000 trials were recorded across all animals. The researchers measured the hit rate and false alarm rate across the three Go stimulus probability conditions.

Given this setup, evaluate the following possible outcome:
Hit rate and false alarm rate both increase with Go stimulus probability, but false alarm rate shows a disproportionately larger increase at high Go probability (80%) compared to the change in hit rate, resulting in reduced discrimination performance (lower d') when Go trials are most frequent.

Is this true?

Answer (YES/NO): NO